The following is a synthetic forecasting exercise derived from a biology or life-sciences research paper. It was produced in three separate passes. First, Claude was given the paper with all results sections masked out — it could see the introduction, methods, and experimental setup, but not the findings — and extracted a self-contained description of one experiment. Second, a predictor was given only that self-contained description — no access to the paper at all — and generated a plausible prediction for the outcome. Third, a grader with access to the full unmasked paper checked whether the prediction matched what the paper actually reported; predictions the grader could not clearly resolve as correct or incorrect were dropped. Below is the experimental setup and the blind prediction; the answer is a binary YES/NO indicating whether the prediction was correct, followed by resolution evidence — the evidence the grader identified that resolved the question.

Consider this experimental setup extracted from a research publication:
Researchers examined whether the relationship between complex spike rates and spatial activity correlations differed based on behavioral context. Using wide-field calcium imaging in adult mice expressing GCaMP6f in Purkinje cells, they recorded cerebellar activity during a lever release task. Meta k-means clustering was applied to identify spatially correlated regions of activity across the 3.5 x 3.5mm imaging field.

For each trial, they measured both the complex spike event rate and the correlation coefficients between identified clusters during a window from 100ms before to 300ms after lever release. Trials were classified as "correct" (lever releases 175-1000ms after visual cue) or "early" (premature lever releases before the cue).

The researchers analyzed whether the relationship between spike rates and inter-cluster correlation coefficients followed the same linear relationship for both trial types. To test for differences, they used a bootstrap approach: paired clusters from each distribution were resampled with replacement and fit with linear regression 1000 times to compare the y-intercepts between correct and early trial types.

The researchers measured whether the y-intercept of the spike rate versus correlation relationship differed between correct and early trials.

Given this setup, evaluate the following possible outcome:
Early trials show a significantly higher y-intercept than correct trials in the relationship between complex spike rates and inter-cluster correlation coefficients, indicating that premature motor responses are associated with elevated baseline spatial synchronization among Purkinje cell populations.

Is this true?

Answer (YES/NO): NO